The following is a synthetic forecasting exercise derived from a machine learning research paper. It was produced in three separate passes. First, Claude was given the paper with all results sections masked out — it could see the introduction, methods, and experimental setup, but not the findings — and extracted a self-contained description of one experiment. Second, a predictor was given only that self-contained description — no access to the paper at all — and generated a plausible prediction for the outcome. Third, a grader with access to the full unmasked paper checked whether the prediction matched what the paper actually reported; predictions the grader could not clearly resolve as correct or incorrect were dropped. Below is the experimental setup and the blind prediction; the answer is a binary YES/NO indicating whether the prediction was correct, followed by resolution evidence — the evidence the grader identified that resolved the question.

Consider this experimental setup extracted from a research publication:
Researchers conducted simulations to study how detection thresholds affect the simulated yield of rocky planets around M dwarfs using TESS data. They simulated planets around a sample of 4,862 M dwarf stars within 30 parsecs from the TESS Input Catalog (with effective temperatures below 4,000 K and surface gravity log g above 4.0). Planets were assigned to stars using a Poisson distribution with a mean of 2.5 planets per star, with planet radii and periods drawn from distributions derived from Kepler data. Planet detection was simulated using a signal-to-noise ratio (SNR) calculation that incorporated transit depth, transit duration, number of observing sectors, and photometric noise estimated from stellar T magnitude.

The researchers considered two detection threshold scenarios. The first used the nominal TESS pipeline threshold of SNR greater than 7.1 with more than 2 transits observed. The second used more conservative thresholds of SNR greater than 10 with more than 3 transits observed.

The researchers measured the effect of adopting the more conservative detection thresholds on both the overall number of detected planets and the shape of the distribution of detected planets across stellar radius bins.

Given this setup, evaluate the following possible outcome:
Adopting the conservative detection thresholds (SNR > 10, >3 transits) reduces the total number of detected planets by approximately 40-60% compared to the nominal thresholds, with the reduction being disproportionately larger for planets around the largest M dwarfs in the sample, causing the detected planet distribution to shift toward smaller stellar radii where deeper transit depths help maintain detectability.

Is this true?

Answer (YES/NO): NO